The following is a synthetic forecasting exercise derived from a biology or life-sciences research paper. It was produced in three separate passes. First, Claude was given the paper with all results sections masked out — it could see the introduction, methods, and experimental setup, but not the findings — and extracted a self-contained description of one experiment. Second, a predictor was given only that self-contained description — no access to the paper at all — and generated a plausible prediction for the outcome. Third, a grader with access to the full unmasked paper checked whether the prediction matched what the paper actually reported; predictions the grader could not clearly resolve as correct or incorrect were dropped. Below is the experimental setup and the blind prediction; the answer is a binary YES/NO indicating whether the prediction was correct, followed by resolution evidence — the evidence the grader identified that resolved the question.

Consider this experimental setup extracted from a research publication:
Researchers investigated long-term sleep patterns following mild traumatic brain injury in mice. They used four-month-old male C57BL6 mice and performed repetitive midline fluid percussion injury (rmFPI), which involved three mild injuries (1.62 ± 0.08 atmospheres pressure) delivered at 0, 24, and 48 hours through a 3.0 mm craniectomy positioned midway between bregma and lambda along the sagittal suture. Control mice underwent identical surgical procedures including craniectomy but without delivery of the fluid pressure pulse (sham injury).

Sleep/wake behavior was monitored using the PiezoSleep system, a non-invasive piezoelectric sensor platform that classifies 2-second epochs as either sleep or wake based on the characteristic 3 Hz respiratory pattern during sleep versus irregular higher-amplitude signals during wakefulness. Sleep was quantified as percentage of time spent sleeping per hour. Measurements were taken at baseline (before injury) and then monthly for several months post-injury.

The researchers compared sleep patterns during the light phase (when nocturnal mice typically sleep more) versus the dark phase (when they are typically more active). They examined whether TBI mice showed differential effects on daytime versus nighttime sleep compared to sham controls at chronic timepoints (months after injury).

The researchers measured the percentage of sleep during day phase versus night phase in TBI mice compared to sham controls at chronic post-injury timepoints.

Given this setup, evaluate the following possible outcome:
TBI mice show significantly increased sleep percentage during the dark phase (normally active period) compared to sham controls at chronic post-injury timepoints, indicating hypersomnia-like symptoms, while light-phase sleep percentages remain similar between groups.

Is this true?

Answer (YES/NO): NO